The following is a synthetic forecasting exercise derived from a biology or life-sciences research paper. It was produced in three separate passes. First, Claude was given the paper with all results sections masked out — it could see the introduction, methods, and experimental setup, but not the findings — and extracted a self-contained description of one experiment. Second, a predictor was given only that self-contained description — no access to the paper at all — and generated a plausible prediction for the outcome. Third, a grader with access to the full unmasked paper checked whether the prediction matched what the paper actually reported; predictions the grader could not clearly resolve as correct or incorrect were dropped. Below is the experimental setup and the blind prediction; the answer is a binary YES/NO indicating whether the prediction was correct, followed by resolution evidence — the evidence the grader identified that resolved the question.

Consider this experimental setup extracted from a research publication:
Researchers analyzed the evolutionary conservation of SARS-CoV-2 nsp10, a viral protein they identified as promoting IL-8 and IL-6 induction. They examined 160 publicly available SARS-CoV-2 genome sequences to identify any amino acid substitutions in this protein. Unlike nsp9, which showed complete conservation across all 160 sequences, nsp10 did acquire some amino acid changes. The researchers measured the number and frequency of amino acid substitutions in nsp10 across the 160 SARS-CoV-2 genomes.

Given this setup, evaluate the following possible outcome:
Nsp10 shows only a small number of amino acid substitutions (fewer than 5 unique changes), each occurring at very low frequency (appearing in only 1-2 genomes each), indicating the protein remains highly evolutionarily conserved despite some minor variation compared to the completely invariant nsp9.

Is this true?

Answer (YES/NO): YES